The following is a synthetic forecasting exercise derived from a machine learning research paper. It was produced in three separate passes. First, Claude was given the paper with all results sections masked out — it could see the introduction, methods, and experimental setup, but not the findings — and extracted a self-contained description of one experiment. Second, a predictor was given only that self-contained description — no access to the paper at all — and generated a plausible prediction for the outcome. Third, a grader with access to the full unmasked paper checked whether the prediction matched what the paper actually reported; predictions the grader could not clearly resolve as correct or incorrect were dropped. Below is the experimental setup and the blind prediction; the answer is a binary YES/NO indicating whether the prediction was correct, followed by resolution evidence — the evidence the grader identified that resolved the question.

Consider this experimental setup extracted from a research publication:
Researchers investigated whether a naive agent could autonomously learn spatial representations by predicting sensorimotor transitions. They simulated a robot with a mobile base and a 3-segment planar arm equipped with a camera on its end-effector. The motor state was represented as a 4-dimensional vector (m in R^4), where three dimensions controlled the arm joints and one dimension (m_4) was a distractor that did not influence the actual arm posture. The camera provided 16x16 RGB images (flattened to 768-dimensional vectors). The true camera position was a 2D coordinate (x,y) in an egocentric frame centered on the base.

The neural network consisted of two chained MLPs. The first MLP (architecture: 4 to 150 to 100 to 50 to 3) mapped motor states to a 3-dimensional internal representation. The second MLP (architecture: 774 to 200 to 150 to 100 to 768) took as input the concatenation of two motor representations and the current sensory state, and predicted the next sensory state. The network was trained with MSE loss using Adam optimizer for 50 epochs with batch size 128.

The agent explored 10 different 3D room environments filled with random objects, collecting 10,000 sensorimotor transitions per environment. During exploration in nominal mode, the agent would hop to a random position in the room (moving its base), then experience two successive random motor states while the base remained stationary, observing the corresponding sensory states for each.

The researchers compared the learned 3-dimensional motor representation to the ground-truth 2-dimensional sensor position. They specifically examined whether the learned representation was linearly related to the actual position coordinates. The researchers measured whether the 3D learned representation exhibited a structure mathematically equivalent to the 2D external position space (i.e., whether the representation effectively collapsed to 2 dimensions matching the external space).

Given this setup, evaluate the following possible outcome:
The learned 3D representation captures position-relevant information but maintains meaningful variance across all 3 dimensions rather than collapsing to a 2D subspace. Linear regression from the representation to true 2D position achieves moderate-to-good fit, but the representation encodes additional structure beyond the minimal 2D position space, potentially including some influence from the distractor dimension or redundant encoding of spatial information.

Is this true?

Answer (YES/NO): NO